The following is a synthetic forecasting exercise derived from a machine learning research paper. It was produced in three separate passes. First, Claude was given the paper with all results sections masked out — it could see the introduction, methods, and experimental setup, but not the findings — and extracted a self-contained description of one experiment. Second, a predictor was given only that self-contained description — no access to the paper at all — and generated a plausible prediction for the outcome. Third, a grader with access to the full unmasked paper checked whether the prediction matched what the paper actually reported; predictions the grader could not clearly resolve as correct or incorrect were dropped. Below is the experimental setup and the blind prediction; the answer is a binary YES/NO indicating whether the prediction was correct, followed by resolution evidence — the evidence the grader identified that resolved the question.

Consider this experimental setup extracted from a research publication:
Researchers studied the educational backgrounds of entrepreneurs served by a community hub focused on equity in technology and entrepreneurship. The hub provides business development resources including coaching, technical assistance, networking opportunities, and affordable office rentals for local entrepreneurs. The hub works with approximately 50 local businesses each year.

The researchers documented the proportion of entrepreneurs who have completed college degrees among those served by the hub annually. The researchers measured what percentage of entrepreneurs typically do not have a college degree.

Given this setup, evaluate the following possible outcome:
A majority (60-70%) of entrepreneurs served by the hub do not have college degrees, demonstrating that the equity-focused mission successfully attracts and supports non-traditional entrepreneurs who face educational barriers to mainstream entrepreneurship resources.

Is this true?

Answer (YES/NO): NO